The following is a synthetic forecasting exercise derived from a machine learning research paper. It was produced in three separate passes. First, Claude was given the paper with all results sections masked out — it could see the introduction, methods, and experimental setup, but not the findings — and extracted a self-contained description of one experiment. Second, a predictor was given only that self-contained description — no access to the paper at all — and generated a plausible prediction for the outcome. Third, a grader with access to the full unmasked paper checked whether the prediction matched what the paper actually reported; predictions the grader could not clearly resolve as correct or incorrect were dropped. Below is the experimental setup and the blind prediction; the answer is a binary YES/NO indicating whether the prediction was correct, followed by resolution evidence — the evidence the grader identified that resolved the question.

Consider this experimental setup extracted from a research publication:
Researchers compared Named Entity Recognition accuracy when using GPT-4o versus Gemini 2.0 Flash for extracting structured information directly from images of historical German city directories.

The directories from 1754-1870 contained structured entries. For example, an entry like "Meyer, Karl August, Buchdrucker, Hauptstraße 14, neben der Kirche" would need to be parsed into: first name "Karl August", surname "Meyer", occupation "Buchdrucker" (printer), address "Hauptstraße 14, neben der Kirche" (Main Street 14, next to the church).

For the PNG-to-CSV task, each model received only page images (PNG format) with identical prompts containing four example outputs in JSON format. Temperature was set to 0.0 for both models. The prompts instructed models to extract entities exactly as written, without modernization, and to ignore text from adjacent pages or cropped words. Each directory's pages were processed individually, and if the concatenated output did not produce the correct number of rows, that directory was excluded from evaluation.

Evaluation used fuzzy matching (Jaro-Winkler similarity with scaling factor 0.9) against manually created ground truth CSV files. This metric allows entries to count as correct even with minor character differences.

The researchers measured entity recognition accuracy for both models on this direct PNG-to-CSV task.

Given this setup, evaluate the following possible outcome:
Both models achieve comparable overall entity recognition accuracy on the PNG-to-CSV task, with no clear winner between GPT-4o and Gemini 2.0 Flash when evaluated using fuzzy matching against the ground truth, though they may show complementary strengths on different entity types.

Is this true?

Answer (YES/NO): NO